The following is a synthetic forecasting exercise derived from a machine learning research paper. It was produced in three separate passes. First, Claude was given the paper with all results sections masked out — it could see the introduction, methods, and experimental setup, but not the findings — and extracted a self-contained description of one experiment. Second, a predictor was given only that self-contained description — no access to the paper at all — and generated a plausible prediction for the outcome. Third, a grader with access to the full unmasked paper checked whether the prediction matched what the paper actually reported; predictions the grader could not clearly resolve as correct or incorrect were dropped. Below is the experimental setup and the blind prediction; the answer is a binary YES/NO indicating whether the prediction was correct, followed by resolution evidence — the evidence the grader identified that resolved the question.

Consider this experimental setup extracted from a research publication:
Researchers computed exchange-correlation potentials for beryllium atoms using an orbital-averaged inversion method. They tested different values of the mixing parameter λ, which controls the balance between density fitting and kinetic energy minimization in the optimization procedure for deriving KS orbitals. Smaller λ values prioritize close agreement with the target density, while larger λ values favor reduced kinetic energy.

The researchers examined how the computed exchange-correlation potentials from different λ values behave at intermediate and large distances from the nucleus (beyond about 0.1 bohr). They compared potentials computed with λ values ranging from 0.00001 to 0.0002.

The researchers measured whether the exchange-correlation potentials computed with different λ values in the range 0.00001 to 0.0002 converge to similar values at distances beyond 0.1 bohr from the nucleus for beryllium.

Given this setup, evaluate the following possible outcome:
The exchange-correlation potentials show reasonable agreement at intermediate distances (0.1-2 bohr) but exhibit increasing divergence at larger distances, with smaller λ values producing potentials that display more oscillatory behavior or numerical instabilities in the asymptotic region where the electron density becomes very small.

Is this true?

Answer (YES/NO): NO